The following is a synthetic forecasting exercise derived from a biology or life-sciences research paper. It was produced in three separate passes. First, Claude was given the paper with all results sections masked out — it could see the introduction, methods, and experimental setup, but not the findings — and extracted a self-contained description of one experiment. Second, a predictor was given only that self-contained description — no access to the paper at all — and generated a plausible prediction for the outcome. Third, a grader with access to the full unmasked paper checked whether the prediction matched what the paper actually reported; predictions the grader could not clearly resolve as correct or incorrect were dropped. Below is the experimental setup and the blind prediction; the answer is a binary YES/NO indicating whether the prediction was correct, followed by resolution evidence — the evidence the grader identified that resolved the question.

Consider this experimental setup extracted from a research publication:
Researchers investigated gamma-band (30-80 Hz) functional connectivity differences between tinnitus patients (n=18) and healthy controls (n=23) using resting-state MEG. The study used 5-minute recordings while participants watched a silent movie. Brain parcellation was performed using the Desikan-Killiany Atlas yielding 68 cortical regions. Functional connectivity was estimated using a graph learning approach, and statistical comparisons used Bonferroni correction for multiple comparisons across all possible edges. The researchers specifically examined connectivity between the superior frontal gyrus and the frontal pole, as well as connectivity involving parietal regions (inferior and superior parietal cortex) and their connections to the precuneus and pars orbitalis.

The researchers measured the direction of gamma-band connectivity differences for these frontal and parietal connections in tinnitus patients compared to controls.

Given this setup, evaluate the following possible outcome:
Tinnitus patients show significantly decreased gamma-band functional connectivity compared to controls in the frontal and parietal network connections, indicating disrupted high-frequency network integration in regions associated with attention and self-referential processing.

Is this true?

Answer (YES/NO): NO